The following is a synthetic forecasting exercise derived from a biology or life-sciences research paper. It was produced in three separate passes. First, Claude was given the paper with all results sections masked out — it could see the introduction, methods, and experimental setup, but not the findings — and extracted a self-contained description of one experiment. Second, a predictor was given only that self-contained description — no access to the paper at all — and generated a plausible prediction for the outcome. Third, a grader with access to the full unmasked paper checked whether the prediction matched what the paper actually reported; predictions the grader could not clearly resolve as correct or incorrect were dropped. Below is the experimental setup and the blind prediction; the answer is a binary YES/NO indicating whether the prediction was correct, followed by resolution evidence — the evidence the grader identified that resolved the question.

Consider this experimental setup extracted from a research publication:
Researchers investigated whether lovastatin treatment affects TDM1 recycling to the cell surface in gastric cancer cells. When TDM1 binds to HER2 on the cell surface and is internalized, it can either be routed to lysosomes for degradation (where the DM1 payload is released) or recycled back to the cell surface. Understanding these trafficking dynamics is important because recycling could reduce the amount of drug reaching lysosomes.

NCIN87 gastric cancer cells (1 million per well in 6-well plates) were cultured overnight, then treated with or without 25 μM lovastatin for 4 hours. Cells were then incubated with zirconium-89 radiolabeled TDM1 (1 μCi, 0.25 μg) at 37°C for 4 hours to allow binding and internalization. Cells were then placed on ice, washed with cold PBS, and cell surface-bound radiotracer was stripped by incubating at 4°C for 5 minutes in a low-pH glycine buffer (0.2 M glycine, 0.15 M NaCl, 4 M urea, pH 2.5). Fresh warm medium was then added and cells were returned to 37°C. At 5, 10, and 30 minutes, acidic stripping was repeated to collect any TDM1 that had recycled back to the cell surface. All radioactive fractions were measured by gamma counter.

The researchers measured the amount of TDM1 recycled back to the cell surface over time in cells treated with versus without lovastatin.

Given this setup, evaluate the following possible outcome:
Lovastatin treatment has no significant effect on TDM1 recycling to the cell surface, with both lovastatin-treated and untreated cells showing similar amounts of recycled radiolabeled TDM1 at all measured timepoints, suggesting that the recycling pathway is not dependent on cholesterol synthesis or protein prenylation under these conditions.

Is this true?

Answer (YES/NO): NO